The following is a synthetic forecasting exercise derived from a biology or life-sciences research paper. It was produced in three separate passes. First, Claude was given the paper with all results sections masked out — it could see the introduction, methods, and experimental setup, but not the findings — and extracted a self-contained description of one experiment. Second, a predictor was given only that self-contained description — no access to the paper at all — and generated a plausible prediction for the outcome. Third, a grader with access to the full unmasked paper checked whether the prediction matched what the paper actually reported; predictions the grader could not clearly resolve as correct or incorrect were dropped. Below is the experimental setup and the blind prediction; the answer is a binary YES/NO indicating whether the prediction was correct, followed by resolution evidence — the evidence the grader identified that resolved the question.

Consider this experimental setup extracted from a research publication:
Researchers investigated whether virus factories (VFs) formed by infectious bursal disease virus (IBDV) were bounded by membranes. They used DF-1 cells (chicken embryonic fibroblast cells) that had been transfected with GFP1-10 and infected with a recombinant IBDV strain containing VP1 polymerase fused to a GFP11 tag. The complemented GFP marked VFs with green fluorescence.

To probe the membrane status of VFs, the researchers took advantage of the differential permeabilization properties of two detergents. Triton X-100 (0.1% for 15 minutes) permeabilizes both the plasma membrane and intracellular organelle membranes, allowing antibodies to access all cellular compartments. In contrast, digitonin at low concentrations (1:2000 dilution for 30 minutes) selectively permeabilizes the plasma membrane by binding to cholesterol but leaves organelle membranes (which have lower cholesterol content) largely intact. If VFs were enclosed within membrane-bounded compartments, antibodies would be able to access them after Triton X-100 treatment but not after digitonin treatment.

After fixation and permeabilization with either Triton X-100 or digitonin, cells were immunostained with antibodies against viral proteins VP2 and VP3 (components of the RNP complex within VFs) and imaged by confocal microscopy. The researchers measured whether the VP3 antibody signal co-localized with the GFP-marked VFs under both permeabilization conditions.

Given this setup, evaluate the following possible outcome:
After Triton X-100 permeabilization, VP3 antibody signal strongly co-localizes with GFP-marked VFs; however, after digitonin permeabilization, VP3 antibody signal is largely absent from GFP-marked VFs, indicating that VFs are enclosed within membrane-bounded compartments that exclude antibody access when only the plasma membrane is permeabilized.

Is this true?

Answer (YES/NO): NO